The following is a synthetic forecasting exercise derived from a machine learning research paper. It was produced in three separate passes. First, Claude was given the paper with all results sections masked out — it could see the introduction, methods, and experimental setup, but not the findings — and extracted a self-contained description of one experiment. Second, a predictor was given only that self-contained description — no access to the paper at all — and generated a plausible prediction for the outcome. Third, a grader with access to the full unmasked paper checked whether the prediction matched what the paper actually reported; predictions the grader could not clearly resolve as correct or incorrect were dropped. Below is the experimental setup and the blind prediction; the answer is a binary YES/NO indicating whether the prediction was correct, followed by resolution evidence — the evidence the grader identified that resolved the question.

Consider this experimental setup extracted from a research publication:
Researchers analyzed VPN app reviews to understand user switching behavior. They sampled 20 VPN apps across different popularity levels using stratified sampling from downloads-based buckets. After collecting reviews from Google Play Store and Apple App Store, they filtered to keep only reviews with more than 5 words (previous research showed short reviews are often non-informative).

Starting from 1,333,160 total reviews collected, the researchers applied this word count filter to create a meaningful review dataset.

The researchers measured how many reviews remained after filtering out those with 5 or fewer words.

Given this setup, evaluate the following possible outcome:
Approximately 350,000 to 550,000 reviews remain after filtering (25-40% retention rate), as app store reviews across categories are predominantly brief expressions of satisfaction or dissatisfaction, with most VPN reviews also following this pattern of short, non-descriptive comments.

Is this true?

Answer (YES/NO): YES